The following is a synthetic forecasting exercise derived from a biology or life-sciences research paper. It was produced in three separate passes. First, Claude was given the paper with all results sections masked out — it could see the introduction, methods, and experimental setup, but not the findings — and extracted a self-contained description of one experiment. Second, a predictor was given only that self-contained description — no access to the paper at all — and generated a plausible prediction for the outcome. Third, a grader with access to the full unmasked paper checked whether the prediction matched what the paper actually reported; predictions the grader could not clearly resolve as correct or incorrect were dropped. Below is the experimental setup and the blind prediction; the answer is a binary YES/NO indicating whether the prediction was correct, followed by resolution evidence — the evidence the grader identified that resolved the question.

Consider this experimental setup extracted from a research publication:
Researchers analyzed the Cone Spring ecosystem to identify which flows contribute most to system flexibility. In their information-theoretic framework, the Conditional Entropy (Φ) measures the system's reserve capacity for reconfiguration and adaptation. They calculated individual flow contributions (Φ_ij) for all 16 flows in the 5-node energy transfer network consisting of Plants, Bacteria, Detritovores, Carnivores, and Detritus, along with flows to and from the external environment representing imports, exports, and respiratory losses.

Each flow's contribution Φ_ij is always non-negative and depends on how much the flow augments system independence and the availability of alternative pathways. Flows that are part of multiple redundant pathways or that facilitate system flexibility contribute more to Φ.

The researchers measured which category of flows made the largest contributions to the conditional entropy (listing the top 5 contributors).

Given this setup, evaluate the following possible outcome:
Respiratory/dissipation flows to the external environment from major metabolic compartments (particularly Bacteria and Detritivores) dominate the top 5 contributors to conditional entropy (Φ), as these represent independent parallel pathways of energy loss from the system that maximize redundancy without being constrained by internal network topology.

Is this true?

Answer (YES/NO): YES